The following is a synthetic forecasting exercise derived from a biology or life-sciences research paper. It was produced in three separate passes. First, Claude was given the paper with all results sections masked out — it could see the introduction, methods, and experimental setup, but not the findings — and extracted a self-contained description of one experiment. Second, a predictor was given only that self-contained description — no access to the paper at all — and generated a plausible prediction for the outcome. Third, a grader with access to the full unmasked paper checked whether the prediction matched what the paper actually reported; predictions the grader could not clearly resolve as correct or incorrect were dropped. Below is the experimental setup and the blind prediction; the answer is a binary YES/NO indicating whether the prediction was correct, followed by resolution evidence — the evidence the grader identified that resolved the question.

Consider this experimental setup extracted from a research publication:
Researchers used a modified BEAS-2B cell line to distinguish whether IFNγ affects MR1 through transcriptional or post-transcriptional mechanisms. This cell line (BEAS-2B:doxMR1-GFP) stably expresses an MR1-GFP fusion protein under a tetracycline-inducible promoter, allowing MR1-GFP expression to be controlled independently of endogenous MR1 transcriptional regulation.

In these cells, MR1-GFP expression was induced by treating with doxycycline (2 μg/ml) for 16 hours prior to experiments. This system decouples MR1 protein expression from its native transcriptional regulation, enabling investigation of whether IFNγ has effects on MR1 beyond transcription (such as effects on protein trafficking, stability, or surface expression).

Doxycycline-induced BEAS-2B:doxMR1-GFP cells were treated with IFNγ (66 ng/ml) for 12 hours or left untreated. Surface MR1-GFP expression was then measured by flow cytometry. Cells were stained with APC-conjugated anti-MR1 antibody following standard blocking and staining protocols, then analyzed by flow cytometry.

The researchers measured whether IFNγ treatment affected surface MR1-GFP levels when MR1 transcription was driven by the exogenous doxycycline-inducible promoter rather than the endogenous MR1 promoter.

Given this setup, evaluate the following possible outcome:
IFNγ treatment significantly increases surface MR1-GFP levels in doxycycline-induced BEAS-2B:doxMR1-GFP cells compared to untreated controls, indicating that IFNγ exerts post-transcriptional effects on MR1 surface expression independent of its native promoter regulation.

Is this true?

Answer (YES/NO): NO